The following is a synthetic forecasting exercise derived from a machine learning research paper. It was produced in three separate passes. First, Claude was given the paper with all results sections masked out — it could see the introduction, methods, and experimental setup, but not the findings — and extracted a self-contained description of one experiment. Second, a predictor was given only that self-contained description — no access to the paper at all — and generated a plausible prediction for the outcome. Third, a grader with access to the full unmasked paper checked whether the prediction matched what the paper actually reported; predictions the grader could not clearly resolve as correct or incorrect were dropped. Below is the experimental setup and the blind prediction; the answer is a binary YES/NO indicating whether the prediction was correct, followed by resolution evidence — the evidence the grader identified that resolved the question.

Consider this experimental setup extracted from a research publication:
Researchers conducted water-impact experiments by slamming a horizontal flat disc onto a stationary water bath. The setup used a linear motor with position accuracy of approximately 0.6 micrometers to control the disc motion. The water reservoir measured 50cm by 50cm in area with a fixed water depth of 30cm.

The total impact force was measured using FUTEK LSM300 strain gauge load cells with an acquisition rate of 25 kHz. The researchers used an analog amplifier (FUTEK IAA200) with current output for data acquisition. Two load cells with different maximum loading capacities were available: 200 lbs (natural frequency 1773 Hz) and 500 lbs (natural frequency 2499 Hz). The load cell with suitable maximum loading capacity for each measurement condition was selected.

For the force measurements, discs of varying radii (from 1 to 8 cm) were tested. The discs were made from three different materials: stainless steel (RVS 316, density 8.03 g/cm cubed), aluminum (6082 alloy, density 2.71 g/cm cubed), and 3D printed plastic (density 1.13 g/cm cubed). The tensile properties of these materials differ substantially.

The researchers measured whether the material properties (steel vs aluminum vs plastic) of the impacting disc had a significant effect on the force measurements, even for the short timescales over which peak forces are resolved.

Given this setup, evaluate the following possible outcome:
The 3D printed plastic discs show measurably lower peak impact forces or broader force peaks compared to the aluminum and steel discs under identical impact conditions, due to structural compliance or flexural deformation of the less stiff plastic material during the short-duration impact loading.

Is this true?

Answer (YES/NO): NO